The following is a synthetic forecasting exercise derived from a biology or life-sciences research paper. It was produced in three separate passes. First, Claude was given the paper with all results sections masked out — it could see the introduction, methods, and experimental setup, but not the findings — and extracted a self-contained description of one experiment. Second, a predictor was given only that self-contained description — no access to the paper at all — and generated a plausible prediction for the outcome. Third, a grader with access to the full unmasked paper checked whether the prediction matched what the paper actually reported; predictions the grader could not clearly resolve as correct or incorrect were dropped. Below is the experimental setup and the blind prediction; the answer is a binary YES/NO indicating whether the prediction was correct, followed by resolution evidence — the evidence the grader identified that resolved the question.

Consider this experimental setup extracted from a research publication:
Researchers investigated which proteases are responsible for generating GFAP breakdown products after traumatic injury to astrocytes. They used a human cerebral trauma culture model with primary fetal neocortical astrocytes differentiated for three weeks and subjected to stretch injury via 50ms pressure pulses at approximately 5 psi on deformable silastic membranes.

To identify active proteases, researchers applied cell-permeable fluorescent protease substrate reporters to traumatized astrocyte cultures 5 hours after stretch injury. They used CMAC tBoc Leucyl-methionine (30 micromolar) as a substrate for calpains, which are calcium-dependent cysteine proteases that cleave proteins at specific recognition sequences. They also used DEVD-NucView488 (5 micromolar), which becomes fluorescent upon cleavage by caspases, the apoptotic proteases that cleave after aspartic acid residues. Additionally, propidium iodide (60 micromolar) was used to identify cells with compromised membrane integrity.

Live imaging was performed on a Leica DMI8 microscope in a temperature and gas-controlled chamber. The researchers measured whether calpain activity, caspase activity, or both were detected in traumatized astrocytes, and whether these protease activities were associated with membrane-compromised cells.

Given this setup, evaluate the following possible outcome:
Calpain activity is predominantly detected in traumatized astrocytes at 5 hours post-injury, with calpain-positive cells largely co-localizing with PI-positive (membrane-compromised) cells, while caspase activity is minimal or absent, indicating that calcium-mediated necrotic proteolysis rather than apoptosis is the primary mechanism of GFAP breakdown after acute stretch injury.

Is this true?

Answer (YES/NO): NO